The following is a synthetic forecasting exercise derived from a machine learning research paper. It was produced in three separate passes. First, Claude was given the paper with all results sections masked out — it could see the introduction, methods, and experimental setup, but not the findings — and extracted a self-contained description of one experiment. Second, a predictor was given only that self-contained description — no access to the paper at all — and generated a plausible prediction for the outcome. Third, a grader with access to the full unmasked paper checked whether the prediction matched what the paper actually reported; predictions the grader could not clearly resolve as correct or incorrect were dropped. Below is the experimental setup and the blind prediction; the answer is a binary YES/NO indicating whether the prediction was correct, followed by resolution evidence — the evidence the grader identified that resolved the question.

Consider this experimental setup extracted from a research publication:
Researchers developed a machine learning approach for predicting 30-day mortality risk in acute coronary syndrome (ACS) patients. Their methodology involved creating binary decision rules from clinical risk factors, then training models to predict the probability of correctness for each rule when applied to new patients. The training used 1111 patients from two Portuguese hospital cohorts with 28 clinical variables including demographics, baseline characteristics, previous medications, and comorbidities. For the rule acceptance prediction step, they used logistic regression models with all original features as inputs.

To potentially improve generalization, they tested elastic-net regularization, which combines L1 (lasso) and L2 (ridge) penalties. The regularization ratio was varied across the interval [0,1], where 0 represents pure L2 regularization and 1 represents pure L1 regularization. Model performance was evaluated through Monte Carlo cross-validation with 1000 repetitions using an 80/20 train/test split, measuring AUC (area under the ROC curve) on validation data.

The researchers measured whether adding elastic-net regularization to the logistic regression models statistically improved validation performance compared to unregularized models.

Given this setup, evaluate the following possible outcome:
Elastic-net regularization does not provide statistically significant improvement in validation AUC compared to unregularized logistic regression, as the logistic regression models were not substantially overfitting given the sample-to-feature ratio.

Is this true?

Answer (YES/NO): YES